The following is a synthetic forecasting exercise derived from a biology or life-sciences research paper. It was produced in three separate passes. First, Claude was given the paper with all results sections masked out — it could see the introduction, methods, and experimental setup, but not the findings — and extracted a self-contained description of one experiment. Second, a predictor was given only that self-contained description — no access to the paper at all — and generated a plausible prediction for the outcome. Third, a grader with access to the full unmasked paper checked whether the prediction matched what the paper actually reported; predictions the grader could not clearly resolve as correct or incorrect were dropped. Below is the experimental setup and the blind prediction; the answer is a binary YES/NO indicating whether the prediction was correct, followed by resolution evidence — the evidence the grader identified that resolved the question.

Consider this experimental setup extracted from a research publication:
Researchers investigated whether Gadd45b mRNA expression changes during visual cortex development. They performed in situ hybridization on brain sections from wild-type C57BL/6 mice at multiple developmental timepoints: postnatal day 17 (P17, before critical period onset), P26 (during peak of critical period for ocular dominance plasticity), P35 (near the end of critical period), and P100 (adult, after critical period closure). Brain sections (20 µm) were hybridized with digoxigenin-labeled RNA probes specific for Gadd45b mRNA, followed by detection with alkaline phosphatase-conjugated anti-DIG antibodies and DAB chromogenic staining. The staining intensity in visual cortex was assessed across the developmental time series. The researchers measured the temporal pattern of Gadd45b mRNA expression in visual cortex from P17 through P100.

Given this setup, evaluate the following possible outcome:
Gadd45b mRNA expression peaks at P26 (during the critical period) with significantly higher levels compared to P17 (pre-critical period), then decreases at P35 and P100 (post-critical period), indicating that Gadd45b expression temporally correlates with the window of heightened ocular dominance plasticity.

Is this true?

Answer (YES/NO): YES